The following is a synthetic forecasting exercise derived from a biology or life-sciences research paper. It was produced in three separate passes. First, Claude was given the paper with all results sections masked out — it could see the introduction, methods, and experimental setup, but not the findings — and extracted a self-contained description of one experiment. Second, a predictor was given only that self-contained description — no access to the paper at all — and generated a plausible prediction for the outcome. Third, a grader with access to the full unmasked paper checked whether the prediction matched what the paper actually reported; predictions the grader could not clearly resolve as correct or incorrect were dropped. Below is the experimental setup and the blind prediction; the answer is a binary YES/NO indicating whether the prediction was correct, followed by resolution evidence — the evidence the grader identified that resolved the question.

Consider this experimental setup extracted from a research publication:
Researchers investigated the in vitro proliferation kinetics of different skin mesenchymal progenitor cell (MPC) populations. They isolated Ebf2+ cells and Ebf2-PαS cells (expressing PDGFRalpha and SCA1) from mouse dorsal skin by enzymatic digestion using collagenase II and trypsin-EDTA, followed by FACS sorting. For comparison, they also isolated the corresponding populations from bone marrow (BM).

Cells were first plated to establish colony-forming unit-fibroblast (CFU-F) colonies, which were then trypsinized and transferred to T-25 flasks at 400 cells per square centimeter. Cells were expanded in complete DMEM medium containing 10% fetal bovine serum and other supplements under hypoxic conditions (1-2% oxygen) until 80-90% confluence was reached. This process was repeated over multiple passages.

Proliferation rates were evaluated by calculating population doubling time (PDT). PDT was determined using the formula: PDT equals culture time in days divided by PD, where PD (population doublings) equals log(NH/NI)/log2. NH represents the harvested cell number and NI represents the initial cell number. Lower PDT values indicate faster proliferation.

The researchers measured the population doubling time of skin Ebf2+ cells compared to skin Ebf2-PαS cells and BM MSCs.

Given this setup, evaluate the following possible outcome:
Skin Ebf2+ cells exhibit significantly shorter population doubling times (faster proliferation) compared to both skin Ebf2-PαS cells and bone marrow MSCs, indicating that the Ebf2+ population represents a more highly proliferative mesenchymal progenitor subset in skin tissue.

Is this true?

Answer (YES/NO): NO